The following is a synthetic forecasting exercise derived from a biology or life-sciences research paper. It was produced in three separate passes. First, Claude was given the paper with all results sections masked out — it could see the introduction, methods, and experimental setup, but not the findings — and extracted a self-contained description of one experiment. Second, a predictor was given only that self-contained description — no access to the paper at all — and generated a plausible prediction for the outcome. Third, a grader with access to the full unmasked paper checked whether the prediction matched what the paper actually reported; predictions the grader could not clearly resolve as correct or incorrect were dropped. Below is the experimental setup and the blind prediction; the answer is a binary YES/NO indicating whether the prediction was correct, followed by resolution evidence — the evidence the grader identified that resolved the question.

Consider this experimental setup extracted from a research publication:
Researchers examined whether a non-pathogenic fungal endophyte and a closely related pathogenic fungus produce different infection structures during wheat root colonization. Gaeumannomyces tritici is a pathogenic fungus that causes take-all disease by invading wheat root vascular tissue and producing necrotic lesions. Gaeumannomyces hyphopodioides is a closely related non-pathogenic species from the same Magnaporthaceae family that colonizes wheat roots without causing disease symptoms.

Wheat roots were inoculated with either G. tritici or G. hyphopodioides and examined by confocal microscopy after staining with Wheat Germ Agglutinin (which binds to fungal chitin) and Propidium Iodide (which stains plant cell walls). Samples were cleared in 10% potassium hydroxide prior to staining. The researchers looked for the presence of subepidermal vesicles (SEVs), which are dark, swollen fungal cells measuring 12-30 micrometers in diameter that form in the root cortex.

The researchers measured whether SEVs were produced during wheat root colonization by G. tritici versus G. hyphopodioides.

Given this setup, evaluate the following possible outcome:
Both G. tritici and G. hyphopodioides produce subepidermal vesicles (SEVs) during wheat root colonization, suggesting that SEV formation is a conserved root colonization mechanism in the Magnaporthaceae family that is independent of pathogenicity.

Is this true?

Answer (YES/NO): NO